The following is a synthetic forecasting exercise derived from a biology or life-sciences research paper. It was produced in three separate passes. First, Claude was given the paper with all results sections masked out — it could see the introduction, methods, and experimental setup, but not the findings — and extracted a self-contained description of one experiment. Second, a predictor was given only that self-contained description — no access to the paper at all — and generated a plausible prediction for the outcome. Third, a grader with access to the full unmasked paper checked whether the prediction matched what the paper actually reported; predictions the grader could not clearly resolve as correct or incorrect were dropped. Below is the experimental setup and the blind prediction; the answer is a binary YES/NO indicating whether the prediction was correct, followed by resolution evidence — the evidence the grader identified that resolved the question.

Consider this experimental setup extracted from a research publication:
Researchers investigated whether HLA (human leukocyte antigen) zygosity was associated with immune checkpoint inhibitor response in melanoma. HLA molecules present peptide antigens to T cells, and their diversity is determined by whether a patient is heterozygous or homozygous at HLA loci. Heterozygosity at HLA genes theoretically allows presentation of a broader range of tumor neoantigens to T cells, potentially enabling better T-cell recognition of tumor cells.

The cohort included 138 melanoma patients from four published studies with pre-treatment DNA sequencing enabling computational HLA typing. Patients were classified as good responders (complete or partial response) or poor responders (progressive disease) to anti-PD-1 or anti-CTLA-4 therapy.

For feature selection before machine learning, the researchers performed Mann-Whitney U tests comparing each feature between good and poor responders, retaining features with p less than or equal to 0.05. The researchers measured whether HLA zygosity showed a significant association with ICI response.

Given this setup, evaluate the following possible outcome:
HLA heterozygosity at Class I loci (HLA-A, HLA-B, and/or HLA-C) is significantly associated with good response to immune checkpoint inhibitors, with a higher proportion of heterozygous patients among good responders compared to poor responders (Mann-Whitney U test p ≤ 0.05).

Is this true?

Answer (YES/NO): NO